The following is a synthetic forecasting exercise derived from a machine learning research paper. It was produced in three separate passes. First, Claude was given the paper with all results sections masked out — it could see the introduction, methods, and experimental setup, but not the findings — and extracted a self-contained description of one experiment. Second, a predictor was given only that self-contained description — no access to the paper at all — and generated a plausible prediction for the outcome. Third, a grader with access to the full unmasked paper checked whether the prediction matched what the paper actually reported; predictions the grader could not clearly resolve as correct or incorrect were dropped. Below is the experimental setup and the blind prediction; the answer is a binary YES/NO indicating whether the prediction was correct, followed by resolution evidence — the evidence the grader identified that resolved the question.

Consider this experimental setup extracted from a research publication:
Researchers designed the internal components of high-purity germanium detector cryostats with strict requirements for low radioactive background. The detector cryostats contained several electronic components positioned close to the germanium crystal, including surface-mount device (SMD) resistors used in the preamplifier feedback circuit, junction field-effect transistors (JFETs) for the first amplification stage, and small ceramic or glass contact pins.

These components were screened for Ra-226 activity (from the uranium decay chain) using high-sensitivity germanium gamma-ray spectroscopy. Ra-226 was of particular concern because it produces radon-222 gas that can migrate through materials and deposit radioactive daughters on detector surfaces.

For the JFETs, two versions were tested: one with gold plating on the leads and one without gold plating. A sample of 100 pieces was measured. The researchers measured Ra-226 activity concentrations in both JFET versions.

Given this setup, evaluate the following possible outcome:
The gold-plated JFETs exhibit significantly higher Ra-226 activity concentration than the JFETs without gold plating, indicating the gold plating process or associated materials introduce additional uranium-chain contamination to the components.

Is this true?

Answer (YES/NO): NO